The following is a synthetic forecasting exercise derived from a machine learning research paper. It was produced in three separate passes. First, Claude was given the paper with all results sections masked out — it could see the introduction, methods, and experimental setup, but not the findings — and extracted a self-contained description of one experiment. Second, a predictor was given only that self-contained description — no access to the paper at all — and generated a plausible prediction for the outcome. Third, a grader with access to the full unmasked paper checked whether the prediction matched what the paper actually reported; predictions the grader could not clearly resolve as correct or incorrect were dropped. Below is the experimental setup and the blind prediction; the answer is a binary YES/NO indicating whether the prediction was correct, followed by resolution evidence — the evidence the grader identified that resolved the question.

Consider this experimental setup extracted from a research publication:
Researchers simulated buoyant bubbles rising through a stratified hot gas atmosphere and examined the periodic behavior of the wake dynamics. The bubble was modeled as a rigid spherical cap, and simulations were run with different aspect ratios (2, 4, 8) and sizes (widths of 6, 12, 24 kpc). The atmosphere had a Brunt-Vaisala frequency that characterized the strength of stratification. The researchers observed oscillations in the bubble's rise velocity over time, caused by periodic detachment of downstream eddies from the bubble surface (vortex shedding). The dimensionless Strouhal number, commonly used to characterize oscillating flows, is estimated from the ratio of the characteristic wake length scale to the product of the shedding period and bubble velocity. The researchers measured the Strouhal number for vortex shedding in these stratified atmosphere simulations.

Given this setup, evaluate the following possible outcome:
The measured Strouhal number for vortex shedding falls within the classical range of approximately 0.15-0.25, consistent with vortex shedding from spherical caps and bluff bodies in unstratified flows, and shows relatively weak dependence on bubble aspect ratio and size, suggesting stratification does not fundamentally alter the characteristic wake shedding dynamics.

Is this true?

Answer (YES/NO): YES